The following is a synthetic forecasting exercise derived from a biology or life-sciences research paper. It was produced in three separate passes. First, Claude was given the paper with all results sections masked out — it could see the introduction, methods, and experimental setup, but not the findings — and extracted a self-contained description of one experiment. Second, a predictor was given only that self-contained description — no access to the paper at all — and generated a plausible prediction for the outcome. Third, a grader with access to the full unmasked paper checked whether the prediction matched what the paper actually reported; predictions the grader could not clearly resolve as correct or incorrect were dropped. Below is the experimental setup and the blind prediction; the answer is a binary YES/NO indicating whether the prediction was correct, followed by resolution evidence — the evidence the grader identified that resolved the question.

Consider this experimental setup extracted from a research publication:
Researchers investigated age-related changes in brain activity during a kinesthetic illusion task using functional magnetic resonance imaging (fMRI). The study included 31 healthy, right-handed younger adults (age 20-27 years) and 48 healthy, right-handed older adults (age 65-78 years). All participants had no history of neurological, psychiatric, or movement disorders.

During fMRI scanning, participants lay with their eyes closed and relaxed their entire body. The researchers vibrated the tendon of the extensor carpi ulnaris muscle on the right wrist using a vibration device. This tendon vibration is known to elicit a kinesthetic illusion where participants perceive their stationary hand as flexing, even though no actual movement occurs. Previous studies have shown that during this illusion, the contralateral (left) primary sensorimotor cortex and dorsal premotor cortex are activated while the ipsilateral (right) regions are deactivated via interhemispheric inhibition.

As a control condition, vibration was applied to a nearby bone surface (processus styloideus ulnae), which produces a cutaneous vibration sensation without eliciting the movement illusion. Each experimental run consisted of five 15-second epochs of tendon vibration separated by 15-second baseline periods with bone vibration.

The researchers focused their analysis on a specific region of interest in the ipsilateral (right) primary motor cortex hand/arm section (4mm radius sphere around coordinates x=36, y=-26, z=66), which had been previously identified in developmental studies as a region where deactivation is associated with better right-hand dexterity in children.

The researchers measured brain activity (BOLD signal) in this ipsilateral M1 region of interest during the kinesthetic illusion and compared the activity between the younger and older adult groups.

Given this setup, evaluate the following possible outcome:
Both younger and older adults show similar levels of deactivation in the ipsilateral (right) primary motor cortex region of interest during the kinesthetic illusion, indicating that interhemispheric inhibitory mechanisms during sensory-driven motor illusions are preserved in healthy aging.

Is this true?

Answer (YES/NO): NO